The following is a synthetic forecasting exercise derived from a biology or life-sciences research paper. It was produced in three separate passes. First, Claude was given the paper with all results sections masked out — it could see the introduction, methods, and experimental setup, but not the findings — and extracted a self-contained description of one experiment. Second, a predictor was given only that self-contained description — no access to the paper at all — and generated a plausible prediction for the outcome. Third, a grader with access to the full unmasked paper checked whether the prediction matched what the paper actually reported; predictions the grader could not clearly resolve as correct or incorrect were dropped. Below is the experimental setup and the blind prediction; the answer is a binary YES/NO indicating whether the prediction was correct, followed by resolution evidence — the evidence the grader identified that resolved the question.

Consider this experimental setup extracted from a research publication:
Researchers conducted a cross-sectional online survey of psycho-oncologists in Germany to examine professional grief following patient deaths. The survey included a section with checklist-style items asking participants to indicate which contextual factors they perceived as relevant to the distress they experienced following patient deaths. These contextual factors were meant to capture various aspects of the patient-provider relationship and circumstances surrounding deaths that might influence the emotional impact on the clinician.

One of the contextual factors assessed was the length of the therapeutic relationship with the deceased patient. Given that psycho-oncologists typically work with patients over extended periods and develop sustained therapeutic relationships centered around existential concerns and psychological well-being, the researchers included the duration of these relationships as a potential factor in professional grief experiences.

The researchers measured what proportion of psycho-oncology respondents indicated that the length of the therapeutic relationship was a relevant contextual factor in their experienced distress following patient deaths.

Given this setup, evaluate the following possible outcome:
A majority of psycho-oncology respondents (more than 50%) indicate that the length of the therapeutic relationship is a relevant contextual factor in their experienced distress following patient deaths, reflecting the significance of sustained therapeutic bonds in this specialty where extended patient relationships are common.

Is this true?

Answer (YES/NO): YES